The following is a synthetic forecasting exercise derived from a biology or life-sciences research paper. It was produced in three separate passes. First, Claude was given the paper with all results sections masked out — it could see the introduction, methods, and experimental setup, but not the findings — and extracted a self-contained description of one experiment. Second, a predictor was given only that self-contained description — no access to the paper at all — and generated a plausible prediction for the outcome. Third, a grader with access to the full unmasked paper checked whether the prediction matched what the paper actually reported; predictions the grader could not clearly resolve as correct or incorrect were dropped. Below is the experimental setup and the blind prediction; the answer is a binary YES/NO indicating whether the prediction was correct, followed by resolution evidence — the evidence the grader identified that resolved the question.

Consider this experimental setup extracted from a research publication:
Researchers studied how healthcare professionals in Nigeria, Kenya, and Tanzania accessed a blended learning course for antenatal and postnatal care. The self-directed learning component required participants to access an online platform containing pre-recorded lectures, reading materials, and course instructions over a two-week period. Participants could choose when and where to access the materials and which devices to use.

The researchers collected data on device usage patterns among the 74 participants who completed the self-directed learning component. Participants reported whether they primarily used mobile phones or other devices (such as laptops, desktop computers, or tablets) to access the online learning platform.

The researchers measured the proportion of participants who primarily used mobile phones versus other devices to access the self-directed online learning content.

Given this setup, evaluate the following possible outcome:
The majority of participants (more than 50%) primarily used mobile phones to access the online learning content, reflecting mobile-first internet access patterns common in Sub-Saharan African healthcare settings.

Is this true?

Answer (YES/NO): YES